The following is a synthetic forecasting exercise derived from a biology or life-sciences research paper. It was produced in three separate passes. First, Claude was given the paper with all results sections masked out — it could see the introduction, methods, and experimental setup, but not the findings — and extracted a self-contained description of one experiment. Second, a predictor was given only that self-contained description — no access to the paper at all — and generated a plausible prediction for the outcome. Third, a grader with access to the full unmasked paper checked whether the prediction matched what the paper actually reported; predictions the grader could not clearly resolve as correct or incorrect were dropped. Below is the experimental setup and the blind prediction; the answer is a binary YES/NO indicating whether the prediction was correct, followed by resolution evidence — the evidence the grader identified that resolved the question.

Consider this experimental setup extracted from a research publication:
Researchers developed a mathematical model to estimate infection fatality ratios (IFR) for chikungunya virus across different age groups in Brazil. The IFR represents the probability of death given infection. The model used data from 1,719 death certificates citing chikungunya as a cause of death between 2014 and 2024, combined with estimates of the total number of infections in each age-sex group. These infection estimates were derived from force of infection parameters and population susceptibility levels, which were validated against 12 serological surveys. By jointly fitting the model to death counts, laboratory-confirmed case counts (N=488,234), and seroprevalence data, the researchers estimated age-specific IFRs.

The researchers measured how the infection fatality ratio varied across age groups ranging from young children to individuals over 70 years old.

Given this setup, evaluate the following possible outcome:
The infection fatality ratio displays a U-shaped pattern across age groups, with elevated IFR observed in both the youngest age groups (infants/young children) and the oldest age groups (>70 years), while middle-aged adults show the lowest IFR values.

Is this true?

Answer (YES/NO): YES